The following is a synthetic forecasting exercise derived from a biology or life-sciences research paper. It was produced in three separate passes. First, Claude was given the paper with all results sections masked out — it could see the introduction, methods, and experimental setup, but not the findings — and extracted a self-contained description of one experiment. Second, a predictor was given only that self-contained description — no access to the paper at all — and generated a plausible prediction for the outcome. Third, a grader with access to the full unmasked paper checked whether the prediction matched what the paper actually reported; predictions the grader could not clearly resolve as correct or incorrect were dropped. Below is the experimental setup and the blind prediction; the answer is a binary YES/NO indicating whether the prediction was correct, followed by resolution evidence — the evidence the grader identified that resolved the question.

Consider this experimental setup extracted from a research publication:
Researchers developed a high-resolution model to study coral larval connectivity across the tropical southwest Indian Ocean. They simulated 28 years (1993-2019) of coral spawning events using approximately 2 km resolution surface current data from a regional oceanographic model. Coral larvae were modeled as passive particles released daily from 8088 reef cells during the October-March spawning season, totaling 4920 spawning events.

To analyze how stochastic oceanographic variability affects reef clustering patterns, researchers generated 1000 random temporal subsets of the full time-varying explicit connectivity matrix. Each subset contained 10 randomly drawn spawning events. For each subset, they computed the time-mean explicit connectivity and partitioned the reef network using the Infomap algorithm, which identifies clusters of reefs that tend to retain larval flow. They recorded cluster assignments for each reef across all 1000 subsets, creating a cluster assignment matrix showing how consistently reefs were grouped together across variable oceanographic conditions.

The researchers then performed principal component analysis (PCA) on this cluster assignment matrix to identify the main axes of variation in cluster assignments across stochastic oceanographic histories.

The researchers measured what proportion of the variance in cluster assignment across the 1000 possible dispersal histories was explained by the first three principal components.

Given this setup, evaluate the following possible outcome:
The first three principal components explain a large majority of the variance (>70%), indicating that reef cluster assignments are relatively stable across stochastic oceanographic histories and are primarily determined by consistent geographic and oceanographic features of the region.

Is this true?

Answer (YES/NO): YES